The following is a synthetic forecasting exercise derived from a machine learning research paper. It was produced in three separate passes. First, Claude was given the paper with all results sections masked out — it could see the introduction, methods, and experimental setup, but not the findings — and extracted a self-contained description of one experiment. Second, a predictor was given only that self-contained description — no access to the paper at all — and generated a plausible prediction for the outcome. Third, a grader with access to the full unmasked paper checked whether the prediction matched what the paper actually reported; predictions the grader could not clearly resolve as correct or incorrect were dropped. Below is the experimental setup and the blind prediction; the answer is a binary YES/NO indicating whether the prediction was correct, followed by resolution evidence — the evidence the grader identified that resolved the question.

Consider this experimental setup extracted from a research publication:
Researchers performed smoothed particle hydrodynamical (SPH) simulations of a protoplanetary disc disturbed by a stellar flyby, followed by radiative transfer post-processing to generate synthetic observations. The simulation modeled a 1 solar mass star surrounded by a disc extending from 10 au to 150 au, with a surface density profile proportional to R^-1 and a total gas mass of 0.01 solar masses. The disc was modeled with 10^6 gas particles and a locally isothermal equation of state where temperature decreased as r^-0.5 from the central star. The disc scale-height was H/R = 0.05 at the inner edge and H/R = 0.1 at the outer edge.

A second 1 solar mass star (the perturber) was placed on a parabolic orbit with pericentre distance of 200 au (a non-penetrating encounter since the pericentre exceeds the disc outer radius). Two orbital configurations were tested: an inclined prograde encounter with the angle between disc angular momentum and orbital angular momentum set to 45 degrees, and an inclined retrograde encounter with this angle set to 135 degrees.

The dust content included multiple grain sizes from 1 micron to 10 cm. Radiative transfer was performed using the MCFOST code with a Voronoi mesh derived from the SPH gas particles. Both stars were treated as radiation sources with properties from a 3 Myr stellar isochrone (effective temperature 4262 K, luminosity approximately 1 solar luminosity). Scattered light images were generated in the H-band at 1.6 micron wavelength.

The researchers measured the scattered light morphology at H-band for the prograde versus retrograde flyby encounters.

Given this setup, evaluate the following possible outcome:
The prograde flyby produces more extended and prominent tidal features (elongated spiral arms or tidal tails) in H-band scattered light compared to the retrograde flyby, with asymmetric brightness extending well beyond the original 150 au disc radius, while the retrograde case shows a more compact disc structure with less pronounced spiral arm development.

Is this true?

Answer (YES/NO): YES